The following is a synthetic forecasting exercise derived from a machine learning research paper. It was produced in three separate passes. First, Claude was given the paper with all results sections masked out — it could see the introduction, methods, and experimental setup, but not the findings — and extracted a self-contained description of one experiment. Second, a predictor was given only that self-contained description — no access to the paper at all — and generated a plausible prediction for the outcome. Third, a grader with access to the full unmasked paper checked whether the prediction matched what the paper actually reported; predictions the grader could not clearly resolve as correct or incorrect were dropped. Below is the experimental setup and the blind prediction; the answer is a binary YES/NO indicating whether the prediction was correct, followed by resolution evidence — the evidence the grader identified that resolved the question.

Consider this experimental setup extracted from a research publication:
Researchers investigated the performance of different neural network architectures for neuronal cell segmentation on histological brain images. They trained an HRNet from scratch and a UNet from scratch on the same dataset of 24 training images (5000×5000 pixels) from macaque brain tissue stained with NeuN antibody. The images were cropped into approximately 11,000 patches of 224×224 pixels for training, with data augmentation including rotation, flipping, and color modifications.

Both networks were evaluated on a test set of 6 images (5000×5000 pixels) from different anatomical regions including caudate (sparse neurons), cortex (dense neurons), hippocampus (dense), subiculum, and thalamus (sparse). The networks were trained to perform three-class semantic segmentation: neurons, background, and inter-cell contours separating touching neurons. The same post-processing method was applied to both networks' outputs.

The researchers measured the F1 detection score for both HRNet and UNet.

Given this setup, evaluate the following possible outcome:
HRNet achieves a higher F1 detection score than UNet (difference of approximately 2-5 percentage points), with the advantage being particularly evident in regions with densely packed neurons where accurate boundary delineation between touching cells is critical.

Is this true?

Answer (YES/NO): NO